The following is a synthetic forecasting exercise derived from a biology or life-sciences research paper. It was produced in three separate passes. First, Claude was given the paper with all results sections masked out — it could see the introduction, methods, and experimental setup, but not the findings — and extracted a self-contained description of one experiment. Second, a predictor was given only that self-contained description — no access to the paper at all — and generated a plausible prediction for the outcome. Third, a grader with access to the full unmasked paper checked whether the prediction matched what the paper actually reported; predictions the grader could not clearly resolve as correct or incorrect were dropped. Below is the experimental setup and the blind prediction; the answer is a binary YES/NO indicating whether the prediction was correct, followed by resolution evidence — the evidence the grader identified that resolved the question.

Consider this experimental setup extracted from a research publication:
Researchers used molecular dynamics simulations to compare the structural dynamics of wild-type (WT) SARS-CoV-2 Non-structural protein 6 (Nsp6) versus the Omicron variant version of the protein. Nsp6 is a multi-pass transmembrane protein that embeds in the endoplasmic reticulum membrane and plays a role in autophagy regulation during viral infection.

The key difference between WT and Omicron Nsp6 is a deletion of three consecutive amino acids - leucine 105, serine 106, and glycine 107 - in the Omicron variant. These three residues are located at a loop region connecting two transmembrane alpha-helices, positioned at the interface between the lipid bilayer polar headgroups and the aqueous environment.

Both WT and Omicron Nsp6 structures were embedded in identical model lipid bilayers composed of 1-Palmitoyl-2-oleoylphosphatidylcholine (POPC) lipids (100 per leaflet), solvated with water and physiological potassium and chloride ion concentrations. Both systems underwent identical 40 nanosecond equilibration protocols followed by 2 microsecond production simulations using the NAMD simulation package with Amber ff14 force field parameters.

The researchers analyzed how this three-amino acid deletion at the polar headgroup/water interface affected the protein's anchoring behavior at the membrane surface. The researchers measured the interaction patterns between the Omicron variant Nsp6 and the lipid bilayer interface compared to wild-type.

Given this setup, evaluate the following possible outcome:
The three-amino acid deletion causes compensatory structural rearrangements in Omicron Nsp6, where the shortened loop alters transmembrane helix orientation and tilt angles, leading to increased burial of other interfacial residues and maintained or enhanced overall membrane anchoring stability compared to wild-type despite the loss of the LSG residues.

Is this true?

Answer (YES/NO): NO